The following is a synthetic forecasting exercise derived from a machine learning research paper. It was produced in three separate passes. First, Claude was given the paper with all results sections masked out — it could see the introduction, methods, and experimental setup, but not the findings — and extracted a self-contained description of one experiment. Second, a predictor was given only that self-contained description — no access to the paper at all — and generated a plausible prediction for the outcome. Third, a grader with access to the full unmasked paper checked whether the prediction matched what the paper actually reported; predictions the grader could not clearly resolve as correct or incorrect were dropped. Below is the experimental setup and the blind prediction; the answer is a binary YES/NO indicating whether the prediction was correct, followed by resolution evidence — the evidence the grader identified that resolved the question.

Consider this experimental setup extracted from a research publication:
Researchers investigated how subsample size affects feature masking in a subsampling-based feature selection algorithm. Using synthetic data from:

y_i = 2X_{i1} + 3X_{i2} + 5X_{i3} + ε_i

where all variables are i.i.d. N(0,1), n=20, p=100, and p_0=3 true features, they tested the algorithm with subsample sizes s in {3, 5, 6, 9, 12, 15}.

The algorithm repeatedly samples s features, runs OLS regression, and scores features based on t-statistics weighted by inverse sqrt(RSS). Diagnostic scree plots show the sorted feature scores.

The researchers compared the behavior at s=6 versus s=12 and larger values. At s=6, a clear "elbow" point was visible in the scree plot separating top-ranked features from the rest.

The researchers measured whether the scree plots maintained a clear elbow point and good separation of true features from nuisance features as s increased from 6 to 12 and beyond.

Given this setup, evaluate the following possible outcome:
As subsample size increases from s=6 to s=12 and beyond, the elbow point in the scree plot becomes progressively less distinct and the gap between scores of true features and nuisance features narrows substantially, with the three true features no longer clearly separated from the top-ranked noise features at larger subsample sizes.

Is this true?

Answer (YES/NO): YES